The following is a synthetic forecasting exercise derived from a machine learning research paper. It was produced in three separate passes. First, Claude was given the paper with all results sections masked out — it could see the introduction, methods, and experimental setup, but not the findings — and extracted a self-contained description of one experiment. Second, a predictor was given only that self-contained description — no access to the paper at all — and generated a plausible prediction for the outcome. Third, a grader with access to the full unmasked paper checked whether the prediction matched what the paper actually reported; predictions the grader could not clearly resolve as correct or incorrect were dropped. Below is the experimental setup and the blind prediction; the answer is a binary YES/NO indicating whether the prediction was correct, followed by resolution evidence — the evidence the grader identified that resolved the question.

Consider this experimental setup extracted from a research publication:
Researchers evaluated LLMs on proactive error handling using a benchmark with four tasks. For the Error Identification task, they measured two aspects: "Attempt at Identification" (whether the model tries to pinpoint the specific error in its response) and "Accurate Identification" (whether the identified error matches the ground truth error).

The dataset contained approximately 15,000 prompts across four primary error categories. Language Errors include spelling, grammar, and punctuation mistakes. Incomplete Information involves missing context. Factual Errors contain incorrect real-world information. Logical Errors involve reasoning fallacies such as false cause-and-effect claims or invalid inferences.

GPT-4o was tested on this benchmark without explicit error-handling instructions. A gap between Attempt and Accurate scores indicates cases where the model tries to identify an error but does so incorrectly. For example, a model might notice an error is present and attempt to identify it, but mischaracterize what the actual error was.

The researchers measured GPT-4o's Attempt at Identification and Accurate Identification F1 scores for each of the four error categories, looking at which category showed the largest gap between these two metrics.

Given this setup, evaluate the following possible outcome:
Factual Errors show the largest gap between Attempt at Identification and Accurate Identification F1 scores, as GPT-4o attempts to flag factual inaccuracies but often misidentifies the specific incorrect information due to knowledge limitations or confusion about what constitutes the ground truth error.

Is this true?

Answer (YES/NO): NO